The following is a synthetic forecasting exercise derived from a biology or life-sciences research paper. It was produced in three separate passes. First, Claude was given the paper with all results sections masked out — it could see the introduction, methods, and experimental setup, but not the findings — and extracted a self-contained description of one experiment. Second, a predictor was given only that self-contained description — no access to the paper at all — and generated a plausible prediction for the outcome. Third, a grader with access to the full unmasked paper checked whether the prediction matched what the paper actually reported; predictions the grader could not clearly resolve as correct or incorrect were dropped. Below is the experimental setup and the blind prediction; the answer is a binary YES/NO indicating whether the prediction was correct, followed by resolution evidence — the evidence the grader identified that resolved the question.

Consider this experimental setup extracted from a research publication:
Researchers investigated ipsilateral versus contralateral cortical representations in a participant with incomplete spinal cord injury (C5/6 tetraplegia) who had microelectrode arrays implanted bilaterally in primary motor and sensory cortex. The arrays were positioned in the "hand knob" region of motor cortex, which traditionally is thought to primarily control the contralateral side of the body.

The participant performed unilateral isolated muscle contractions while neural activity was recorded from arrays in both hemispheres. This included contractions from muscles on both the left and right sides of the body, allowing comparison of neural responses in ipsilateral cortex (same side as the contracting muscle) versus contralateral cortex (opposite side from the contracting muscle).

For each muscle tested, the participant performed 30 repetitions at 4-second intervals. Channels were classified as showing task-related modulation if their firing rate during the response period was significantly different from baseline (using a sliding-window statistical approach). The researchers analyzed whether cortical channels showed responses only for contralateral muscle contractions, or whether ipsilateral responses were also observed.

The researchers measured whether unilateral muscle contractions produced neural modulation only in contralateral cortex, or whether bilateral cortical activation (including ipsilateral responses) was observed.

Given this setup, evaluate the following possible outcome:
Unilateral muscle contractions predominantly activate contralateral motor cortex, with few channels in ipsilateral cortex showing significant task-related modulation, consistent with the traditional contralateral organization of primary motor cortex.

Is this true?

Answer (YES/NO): NO